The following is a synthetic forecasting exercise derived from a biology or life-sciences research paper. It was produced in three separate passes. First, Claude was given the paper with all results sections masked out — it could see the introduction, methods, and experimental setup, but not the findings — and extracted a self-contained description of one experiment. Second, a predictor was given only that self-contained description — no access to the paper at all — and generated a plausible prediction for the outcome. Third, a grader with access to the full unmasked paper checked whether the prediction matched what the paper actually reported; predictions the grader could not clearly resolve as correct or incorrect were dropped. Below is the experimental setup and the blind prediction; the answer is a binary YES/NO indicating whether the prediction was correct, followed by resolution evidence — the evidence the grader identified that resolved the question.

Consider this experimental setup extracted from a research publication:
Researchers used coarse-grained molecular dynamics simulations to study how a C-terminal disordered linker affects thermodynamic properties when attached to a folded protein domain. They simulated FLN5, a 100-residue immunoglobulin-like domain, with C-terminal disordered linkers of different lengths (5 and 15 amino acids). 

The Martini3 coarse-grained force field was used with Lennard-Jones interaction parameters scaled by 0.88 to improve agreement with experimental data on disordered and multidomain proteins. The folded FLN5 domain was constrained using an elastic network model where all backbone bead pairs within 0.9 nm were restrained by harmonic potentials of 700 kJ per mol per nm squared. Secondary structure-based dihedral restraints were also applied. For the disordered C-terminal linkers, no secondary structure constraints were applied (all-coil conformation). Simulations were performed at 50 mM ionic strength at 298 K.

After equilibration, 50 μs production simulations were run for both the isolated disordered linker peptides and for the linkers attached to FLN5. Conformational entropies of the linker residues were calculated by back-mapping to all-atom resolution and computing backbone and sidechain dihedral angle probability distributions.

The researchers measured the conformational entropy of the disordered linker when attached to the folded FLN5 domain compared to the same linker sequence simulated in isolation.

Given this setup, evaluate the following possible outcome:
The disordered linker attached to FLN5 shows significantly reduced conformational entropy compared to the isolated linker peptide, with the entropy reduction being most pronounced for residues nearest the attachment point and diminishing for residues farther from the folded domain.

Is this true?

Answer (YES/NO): NO